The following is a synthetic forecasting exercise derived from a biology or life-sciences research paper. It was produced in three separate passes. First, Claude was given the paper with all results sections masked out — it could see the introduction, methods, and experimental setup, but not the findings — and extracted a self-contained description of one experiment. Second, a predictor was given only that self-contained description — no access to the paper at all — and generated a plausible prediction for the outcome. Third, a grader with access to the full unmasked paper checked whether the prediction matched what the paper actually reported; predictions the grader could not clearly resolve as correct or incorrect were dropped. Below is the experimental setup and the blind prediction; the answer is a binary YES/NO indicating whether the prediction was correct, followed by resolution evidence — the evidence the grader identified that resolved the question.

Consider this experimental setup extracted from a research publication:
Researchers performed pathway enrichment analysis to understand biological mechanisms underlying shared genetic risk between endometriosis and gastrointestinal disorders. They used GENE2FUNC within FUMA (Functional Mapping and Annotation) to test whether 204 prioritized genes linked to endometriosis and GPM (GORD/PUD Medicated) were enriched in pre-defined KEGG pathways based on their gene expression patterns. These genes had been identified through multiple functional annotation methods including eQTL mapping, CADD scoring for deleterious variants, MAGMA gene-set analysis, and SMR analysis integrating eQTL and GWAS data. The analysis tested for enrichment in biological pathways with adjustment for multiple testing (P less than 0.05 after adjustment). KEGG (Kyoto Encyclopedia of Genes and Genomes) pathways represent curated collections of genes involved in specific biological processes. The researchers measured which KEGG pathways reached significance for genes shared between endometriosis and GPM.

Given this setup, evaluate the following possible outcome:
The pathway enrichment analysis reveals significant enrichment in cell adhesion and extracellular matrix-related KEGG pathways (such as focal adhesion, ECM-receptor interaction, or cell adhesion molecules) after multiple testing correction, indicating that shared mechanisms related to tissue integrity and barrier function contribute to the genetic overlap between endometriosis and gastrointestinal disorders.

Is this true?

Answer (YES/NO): NO